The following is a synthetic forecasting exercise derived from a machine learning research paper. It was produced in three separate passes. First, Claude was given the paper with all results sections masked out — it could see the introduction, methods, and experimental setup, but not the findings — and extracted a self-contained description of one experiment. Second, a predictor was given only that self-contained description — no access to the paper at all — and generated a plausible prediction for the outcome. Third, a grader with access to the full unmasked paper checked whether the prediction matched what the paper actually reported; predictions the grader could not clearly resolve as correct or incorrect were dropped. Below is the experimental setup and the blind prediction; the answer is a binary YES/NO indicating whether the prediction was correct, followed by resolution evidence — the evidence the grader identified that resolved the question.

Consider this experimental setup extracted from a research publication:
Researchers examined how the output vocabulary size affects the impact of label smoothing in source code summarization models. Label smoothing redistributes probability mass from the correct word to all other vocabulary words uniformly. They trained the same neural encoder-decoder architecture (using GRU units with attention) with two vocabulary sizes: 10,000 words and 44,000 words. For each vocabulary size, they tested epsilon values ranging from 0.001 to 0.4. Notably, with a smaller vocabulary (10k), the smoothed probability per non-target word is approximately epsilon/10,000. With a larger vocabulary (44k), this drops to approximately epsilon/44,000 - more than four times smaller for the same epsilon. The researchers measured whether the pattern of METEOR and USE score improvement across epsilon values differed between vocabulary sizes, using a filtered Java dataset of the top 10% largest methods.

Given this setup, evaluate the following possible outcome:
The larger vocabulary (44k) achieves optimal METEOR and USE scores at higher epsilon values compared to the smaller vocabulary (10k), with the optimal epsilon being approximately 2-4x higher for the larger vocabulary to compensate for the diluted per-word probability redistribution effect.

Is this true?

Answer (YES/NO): NO